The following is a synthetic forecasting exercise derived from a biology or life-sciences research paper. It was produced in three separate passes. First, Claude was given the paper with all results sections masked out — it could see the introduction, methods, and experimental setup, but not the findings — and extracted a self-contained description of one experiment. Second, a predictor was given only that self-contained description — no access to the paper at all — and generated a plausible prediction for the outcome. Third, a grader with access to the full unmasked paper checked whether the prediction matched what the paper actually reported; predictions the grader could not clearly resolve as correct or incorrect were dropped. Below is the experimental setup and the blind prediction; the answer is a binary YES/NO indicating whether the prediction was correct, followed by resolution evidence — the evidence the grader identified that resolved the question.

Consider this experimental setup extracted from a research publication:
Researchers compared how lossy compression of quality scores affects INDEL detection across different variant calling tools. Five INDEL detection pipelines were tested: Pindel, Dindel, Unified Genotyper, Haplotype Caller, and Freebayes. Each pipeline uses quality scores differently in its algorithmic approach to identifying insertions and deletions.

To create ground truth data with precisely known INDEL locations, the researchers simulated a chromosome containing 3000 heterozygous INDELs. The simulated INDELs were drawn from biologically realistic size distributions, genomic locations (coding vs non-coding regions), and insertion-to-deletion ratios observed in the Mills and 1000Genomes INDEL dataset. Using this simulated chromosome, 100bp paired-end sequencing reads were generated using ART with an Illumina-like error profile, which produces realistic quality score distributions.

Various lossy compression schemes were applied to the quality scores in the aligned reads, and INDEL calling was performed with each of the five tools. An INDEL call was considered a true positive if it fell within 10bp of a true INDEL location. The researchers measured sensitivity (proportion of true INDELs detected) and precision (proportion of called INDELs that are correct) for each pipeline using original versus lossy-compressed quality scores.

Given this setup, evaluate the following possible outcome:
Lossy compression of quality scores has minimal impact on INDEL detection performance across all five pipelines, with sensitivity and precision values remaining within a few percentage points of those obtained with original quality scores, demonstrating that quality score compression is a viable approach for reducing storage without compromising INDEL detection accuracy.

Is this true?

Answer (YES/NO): NO